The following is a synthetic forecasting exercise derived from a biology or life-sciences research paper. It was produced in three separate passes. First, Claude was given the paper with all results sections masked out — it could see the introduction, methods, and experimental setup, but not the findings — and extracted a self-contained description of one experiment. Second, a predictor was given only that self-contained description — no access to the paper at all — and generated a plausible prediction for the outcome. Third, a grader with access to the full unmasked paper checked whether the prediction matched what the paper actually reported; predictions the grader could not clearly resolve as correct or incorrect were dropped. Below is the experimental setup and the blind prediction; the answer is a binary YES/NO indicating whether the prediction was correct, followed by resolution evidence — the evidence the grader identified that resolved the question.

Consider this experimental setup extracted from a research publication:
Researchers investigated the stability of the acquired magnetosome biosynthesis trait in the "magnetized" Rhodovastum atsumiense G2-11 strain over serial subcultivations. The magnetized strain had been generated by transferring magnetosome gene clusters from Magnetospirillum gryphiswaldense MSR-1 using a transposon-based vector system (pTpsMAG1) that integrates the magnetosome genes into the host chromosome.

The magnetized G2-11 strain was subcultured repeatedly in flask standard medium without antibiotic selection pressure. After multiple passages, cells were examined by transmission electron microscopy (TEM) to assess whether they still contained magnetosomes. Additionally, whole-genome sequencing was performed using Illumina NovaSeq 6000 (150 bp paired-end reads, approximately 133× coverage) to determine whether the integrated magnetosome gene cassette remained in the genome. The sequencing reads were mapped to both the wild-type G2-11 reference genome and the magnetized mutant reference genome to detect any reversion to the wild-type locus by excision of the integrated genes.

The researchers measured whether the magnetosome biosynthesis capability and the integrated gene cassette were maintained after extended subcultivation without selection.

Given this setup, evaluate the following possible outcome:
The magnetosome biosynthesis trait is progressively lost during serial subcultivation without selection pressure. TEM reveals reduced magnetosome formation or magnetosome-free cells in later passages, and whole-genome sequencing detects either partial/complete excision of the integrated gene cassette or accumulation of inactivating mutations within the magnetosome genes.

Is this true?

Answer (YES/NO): YES